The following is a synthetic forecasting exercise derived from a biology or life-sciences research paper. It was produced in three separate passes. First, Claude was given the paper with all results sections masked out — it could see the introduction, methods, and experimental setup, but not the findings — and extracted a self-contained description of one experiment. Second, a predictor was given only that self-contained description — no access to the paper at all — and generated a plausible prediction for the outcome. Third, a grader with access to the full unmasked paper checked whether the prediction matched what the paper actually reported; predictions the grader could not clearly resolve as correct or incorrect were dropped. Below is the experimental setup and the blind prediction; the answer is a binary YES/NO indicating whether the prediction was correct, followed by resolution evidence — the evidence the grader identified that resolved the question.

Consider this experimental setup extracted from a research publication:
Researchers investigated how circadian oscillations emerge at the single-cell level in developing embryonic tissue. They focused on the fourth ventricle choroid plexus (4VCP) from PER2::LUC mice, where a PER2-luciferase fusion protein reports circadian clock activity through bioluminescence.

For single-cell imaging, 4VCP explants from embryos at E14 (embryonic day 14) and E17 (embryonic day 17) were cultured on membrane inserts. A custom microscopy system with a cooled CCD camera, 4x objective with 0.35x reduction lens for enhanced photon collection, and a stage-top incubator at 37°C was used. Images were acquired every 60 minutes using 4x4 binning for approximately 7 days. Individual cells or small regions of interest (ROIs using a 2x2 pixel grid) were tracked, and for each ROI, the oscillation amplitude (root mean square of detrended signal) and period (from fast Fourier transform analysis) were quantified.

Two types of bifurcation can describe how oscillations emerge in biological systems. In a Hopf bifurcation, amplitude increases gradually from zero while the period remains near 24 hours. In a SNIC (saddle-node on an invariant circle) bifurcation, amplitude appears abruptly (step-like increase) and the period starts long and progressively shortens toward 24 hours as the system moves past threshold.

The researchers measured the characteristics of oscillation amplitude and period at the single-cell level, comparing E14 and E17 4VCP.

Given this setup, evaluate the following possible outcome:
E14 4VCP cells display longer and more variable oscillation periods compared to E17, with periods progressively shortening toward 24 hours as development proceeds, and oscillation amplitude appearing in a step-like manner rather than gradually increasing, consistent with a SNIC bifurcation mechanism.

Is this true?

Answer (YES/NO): YES